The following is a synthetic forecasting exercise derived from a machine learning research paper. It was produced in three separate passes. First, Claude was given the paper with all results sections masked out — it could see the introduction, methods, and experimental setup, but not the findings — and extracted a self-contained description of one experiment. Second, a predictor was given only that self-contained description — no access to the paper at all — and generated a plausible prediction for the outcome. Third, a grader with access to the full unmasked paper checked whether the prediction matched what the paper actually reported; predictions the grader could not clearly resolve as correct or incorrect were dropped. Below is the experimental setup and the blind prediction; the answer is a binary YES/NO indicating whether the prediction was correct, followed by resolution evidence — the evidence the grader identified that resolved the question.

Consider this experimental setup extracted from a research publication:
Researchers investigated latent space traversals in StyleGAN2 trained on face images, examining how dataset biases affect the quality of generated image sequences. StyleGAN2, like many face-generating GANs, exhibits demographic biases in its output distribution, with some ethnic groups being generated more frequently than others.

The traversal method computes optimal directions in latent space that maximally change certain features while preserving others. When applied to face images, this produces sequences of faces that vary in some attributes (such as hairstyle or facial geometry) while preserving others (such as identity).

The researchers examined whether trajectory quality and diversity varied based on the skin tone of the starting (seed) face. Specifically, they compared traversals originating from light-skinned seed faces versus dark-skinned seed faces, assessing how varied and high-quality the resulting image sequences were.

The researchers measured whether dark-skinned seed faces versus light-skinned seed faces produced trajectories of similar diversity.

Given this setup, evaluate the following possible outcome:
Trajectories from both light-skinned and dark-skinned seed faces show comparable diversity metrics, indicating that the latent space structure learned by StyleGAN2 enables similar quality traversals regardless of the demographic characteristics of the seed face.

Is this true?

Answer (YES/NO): NO